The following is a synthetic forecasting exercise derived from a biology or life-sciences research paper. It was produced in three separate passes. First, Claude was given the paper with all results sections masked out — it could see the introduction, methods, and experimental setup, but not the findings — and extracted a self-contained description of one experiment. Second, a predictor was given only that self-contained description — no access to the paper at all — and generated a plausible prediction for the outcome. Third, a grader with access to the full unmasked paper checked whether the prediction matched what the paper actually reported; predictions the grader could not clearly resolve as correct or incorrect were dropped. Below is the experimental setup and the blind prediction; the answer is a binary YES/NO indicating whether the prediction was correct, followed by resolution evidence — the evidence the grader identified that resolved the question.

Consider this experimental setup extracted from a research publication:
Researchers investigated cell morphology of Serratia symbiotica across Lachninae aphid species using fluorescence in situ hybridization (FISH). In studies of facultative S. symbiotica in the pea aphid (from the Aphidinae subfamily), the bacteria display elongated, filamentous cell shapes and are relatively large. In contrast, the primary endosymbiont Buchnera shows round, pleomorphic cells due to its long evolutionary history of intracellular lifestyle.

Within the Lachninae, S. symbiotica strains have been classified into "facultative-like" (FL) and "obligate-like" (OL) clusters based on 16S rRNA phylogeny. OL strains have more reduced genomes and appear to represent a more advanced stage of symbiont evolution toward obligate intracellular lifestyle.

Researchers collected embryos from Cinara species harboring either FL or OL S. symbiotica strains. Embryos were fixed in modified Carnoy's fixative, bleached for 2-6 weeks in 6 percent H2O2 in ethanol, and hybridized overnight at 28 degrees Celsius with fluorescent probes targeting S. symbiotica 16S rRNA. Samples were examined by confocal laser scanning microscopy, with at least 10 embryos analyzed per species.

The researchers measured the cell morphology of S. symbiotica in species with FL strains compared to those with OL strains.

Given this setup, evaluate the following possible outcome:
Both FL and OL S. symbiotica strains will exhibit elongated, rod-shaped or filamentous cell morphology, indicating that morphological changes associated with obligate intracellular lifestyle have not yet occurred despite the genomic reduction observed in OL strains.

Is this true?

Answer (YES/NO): NO